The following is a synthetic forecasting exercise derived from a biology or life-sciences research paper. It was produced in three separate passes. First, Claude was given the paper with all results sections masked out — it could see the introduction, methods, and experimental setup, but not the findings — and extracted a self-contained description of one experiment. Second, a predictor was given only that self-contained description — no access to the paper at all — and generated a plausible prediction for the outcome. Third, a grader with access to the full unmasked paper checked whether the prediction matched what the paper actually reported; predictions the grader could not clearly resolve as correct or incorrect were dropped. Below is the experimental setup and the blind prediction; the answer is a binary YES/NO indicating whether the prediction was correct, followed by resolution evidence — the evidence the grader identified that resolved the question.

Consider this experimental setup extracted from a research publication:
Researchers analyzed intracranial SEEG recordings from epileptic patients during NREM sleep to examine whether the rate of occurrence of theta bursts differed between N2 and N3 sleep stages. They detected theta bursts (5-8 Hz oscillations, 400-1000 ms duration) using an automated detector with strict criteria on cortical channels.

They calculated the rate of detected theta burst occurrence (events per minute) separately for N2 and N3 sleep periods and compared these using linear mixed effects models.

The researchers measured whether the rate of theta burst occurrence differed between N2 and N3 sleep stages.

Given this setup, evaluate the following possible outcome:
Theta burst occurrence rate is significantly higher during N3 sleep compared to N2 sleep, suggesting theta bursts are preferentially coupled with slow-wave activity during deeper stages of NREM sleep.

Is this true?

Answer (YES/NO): NO